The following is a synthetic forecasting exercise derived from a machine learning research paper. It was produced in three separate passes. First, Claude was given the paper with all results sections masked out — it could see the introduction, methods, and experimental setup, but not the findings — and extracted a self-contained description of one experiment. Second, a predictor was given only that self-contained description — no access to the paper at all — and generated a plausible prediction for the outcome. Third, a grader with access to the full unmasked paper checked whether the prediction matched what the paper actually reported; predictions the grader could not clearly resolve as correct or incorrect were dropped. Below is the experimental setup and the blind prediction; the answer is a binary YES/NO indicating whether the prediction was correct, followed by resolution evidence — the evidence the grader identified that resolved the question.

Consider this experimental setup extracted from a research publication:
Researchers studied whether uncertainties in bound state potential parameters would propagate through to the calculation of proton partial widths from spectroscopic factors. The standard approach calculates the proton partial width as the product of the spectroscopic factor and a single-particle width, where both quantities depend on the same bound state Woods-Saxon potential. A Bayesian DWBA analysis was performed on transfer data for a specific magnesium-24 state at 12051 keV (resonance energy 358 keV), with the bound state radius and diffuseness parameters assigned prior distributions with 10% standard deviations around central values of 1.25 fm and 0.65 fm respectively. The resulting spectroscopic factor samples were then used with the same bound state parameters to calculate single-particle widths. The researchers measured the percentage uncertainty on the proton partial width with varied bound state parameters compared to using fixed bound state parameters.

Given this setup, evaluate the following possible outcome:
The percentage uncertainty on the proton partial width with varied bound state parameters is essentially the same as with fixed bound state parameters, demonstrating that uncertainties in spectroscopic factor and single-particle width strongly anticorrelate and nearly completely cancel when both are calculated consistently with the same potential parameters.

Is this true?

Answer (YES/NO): YES